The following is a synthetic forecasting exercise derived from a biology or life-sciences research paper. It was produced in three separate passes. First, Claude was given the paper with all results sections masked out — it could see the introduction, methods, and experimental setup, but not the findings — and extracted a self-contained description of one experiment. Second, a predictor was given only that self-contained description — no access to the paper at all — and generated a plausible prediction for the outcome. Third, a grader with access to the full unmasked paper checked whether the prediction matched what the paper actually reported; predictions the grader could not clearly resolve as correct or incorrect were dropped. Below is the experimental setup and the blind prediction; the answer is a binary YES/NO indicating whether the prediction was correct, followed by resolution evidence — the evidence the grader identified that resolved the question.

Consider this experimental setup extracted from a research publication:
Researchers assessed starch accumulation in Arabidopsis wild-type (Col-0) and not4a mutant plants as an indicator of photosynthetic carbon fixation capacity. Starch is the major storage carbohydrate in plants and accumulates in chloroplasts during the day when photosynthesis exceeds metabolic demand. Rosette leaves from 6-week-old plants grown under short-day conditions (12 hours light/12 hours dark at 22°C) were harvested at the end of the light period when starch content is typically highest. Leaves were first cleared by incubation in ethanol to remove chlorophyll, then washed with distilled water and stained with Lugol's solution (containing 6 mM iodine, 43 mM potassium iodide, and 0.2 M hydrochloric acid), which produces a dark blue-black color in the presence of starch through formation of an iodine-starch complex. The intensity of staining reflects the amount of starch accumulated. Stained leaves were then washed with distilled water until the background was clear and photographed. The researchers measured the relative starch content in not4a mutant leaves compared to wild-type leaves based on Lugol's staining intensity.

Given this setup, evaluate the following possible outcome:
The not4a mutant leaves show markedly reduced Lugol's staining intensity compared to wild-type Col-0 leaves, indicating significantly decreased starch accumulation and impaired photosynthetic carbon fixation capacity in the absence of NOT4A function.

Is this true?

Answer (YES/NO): YES